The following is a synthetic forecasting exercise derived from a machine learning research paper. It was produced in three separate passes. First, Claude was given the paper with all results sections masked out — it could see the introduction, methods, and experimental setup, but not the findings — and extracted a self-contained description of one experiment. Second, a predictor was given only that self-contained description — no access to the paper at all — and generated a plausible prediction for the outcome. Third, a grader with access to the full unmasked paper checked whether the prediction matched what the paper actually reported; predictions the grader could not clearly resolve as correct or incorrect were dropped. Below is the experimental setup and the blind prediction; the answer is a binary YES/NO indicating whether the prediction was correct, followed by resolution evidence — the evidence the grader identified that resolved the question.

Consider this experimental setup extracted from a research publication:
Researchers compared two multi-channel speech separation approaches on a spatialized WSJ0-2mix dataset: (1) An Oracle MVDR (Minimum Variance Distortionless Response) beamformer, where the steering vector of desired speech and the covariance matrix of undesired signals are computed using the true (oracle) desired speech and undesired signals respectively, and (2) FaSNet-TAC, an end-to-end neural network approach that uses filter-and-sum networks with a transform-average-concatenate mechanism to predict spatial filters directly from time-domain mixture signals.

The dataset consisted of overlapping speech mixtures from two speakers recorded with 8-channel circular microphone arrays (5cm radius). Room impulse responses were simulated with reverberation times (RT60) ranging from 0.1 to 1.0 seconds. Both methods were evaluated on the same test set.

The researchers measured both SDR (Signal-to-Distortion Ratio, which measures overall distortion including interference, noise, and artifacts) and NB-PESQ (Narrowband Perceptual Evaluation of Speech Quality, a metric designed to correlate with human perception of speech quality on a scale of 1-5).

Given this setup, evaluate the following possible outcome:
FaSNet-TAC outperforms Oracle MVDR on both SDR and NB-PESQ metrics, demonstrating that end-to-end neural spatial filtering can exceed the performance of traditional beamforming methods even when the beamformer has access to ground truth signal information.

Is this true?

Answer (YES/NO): NO